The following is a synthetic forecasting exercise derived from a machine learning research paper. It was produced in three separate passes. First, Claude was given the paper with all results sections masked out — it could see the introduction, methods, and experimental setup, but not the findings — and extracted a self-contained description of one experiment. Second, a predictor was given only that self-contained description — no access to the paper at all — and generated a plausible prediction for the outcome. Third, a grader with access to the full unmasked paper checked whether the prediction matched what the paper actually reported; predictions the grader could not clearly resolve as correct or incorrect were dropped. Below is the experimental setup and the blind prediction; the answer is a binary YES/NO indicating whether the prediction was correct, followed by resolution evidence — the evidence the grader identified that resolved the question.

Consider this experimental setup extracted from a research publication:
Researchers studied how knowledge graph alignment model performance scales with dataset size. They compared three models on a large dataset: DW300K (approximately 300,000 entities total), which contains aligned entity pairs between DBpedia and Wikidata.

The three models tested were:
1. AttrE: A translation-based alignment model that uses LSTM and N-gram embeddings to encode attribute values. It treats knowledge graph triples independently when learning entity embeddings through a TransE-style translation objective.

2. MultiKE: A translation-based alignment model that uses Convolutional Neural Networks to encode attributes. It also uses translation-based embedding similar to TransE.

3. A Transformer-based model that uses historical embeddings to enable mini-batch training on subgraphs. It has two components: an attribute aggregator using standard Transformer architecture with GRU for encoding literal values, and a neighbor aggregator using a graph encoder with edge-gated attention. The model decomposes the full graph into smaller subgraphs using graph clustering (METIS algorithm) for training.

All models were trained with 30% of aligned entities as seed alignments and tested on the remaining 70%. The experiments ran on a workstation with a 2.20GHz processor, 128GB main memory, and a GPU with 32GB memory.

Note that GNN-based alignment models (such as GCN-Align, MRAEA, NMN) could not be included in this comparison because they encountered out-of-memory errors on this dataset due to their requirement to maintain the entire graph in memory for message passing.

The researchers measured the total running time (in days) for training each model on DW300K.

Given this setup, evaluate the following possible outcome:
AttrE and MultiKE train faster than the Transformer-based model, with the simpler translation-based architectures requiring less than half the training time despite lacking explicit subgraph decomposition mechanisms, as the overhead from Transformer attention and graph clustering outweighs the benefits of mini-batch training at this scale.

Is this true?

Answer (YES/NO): NO